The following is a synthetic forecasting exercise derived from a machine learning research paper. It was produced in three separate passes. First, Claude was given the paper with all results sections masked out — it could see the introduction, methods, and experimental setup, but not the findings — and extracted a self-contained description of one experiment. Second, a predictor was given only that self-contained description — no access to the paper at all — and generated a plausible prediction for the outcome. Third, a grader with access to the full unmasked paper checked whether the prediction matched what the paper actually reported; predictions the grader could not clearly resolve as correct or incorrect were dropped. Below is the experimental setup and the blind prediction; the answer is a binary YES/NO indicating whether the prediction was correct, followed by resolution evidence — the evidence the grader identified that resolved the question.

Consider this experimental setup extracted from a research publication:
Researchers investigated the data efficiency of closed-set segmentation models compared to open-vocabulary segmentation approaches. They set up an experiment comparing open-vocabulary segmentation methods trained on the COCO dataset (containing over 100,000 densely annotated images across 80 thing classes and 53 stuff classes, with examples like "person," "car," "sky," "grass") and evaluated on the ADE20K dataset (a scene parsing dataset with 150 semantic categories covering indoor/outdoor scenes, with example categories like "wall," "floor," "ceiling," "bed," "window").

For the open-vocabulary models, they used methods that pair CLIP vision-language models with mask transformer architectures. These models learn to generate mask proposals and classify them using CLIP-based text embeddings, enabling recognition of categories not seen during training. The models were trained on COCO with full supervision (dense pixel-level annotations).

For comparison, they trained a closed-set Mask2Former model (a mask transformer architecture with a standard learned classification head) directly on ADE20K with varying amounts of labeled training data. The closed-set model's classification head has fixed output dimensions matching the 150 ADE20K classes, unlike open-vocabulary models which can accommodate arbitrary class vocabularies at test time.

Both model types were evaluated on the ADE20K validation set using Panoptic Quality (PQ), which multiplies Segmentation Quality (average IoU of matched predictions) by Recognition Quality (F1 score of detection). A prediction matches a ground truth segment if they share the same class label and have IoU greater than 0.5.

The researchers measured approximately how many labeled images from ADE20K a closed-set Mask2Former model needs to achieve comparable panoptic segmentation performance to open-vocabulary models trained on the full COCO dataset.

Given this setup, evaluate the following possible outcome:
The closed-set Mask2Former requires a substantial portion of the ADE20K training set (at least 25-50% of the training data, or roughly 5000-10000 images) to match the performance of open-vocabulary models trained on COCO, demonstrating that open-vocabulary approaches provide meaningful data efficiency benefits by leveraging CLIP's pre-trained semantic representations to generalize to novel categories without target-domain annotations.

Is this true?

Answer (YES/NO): NO